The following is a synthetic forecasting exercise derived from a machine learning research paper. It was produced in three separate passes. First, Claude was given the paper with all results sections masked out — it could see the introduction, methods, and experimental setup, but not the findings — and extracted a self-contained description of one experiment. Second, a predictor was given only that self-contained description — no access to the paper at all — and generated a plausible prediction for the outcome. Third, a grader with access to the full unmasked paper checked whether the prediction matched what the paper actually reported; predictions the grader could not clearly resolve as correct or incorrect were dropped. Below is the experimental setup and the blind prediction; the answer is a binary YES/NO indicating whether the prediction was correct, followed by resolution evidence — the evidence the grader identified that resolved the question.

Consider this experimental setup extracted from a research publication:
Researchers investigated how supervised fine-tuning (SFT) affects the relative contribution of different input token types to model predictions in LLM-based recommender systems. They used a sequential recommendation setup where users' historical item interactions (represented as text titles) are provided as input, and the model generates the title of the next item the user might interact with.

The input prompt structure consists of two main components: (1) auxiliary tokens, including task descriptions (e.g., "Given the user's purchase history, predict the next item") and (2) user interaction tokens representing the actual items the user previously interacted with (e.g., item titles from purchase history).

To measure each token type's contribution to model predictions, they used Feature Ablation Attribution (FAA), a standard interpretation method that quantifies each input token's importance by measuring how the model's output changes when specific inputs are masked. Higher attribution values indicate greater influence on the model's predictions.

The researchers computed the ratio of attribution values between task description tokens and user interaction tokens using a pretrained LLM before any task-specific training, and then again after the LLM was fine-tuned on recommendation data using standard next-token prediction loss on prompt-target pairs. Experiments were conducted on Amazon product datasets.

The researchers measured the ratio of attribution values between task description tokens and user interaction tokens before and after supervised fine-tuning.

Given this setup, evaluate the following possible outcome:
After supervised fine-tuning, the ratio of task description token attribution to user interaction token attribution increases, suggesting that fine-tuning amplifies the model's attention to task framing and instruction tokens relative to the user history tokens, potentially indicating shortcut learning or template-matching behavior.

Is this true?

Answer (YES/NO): YES